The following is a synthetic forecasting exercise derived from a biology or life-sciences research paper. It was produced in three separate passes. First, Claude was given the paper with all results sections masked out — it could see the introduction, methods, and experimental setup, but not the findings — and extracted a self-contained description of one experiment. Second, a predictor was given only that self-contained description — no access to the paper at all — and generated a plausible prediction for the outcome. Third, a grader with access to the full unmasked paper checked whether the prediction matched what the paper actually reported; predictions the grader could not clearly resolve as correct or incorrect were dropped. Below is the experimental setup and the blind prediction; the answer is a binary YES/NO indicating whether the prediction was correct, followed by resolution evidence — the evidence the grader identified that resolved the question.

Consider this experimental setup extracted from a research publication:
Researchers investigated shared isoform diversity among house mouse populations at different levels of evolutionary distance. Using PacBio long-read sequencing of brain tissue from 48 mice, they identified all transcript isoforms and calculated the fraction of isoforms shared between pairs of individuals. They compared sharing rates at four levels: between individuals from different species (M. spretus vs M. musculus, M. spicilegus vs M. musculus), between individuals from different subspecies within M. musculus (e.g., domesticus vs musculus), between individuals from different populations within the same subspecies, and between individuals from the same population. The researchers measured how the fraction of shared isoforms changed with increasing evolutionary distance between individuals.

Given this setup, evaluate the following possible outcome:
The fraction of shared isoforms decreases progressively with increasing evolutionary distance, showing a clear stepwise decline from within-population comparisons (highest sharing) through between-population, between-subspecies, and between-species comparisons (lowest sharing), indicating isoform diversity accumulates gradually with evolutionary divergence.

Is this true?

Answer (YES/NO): YES